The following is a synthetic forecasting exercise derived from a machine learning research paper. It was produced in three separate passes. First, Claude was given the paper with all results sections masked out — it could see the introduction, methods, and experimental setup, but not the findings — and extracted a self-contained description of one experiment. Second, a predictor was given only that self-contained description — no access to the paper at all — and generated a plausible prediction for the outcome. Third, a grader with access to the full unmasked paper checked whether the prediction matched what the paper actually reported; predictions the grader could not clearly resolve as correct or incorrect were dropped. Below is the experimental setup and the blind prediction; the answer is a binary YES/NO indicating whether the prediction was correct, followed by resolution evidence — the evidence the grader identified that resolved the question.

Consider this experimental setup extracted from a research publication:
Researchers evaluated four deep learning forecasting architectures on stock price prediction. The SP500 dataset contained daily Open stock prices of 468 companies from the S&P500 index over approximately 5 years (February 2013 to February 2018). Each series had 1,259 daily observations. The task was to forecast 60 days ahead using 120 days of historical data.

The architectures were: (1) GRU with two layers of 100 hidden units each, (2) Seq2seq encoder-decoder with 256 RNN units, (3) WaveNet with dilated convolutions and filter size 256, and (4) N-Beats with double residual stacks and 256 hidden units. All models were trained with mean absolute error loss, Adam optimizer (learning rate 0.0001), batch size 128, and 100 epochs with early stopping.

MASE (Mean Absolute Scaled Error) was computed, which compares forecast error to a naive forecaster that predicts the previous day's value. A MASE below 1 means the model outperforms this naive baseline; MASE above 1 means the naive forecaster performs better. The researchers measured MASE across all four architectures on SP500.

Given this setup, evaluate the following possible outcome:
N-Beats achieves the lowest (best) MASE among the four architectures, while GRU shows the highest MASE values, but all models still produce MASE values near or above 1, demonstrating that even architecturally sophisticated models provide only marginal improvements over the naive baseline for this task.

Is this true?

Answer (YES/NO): NO